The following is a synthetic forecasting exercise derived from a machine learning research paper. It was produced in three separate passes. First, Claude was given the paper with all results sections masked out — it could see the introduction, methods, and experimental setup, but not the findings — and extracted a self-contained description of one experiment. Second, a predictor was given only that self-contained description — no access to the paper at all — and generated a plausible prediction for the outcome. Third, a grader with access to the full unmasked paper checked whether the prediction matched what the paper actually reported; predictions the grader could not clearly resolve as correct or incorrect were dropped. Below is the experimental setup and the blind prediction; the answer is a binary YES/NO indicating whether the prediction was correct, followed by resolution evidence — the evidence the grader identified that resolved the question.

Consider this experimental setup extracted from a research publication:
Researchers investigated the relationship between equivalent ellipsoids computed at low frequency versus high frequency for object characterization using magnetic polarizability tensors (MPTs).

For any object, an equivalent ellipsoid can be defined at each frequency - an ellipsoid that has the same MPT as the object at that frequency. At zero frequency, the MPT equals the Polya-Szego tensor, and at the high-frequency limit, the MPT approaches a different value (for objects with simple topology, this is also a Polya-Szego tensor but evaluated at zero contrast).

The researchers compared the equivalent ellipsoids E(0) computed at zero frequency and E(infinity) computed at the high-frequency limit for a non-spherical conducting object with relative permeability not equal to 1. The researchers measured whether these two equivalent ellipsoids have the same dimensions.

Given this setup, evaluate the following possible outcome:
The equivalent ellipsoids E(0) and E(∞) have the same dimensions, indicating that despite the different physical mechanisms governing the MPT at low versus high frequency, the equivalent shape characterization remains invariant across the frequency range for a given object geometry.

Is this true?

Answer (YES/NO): NO